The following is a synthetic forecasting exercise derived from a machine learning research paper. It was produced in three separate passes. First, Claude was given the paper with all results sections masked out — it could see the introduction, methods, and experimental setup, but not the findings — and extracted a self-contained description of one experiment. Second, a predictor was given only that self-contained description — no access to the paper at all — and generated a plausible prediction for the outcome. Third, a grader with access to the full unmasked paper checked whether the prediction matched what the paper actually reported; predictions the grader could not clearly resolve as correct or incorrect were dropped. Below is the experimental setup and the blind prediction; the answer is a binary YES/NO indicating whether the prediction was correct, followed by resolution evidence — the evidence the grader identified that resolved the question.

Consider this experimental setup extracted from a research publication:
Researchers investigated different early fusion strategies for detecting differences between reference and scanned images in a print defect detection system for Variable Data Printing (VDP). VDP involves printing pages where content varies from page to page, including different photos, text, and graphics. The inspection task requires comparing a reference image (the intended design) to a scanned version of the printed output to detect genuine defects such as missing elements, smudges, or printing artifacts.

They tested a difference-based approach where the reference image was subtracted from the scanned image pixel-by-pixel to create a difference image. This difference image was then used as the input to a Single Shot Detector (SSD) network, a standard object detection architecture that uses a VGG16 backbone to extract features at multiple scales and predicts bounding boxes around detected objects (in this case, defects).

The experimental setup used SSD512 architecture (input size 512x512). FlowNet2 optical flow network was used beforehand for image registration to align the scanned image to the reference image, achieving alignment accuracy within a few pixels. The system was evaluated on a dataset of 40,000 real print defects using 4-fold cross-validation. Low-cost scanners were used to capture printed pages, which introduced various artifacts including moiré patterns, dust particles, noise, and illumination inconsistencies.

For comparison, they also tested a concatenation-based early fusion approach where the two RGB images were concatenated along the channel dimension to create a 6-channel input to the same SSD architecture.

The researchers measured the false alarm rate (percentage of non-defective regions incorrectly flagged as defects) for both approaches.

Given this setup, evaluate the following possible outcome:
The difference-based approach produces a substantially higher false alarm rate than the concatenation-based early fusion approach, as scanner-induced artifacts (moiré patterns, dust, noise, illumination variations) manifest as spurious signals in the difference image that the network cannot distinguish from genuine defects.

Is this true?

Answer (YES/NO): YES